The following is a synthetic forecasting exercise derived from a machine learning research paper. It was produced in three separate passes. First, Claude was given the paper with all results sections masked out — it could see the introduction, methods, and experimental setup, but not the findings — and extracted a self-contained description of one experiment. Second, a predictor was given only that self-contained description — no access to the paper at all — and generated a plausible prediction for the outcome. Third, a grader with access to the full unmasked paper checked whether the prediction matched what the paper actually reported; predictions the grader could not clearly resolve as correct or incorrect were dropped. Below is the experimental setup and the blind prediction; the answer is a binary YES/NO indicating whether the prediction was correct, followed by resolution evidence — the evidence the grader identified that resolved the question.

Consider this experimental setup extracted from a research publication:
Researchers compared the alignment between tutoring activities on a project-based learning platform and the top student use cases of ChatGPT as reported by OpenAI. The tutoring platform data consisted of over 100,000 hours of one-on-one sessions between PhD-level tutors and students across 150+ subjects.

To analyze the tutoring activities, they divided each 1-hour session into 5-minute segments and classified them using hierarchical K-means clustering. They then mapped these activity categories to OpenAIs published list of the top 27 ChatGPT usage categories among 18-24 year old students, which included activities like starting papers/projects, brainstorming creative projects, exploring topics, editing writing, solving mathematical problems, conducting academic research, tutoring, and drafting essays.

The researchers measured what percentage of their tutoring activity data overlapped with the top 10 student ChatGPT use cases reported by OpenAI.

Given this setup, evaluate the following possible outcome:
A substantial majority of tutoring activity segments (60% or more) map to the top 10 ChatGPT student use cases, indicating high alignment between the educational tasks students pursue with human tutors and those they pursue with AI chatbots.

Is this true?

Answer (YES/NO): YES